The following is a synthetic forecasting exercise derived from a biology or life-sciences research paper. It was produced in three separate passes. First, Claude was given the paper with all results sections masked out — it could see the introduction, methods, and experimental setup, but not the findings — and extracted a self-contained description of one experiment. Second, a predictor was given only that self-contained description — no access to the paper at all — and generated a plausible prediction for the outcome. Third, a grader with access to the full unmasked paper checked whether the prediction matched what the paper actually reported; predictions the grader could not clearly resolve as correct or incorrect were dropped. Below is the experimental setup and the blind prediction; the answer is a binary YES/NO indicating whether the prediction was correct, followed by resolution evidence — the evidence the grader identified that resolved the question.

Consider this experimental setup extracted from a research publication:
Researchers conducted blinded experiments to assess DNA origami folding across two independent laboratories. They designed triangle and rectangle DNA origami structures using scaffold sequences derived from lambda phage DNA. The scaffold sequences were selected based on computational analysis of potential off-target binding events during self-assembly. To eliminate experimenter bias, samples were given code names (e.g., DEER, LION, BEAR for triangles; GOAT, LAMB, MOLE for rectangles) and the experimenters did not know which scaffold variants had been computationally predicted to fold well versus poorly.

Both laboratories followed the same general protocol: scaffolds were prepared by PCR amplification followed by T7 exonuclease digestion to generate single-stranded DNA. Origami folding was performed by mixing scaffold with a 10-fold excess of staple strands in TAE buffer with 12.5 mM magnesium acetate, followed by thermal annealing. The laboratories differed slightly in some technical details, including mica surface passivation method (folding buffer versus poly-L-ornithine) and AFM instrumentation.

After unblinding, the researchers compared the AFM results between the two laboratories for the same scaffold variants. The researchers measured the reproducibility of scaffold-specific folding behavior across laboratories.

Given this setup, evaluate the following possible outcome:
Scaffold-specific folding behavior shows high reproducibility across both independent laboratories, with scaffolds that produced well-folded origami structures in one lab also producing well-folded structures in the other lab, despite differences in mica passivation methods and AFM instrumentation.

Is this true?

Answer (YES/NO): YES